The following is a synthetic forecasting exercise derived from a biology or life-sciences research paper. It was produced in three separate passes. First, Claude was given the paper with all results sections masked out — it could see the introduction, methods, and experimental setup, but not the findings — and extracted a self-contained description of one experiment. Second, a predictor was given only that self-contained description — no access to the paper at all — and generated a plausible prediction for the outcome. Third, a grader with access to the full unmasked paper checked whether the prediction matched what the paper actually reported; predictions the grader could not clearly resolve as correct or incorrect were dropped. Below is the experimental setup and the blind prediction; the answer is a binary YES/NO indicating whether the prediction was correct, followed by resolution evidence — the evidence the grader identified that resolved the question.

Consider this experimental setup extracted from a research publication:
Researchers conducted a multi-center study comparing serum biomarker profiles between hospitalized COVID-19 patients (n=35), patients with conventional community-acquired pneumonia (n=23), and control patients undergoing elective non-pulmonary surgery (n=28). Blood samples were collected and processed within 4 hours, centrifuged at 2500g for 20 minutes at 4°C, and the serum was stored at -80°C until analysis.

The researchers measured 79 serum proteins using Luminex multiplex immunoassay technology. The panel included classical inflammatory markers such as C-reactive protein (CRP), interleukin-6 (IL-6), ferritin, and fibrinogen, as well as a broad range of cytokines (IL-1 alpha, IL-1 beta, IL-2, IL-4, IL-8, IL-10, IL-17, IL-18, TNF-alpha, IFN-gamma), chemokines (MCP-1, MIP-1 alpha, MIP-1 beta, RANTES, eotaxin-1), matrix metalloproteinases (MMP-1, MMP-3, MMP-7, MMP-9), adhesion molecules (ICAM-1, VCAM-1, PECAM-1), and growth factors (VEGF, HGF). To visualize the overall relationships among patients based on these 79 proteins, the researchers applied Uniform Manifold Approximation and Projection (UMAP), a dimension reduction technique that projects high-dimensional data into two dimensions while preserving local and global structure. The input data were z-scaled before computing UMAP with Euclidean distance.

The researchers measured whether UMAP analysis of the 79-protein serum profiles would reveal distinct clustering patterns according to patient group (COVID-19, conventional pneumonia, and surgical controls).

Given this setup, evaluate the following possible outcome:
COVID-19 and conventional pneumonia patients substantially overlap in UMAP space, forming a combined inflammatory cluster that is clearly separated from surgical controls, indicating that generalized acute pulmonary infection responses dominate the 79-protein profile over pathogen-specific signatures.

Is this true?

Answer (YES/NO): NO